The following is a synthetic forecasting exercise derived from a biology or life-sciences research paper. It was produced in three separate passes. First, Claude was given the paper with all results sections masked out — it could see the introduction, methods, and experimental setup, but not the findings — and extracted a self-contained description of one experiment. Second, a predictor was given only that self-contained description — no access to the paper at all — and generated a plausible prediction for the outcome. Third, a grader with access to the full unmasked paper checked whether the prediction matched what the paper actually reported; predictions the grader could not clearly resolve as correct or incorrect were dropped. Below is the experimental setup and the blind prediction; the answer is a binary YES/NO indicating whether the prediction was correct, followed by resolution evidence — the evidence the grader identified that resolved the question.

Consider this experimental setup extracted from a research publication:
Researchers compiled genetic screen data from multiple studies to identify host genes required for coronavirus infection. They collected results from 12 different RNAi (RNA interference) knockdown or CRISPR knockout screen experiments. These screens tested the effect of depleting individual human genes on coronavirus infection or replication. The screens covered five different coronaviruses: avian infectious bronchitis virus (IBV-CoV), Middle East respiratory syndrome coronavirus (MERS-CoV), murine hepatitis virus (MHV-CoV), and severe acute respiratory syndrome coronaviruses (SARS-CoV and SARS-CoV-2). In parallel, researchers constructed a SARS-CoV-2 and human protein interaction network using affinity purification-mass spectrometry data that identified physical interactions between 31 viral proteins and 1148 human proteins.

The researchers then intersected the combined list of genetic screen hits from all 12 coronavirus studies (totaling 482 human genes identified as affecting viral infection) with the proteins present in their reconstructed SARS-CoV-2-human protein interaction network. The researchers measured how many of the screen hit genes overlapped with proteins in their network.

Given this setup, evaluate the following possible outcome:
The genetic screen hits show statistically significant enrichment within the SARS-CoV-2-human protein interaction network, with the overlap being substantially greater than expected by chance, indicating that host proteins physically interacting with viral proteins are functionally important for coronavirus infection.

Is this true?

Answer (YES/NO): YES